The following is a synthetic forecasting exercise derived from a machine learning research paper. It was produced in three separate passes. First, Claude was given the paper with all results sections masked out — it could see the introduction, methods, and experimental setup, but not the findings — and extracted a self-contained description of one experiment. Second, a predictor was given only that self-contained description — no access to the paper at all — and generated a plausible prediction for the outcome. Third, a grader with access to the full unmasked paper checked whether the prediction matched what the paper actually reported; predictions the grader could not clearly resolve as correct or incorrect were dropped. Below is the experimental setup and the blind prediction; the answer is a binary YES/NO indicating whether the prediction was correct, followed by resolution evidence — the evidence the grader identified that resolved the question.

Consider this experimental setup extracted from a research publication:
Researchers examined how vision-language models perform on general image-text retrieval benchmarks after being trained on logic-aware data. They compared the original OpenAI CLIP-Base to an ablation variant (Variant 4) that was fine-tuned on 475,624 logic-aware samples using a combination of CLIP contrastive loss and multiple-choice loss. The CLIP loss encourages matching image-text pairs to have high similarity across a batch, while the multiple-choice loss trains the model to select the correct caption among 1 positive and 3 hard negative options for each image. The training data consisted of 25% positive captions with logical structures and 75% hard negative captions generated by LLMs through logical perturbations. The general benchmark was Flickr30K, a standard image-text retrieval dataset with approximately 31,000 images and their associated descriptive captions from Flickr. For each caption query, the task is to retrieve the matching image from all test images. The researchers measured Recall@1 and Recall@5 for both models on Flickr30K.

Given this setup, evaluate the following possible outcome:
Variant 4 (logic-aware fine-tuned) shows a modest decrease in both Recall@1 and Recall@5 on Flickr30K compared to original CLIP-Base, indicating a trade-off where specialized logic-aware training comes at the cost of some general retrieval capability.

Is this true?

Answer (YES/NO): NO